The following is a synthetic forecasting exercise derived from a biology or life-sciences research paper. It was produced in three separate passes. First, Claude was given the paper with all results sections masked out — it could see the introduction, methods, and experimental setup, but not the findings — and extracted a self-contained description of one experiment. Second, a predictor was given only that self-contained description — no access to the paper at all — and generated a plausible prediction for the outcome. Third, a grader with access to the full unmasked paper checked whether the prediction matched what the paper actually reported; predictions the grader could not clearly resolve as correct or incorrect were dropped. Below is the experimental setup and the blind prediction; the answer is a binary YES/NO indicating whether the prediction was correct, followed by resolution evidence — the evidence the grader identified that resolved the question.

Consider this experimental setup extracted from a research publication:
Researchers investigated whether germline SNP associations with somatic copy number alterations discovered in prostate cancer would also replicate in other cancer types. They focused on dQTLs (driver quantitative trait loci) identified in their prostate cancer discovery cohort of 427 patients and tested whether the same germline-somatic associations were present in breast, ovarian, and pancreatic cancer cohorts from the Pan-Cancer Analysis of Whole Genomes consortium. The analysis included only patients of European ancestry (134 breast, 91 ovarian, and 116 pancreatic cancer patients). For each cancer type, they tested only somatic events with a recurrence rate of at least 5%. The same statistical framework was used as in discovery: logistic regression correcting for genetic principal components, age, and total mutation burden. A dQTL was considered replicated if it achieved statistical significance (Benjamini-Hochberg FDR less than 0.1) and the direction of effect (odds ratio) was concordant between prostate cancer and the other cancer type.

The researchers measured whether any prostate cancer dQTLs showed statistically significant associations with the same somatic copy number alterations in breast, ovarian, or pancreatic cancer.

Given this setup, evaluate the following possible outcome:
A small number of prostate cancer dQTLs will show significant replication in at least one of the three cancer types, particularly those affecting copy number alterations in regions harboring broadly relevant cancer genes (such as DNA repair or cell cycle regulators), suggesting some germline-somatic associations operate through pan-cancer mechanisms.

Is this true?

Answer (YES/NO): NO